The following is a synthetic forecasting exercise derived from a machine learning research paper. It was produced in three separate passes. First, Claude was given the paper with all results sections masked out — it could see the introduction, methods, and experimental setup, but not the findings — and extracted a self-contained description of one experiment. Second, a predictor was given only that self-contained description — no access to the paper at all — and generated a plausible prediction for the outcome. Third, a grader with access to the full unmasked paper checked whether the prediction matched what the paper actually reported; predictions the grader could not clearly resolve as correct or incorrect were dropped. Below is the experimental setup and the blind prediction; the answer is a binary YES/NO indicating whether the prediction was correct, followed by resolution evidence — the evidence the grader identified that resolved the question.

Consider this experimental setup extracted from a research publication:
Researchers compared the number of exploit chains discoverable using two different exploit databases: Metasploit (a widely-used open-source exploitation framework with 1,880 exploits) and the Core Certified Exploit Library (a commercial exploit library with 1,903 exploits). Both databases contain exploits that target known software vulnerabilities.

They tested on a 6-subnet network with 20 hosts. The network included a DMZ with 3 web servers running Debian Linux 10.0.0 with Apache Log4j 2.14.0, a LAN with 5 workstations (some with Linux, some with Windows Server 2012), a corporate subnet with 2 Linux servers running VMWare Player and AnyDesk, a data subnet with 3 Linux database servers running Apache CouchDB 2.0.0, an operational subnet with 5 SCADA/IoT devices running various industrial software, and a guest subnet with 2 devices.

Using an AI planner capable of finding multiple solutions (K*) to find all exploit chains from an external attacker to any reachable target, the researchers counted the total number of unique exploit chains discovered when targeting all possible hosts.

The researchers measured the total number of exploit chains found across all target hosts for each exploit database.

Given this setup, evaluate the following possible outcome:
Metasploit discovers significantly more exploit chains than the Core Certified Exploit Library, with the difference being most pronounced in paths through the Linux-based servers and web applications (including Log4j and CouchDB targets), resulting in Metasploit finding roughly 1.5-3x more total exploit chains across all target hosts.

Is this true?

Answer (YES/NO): NO